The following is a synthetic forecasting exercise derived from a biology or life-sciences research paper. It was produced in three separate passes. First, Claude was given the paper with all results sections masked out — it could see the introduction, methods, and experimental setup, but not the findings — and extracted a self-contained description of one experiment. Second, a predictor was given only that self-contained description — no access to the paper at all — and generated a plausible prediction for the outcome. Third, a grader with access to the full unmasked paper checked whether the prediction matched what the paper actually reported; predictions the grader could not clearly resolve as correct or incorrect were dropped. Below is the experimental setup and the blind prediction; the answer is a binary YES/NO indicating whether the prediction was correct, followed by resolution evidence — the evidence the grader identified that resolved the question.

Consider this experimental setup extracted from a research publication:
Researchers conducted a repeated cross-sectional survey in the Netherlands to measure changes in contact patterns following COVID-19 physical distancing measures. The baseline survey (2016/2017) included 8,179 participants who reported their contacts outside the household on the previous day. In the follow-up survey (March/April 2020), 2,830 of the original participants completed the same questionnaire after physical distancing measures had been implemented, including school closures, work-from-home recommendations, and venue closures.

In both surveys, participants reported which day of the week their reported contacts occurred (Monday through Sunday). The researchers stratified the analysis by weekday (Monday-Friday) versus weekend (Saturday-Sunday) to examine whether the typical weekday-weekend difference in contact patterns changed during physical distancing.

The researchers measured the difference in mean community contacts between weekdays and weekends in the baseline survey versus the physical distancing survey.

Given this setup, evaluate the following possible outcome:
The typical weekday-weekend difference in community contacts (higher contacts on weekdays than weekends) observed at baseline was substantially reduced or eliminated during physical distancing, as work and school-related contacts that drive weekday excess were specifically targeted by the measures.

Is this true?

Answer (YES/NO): NO